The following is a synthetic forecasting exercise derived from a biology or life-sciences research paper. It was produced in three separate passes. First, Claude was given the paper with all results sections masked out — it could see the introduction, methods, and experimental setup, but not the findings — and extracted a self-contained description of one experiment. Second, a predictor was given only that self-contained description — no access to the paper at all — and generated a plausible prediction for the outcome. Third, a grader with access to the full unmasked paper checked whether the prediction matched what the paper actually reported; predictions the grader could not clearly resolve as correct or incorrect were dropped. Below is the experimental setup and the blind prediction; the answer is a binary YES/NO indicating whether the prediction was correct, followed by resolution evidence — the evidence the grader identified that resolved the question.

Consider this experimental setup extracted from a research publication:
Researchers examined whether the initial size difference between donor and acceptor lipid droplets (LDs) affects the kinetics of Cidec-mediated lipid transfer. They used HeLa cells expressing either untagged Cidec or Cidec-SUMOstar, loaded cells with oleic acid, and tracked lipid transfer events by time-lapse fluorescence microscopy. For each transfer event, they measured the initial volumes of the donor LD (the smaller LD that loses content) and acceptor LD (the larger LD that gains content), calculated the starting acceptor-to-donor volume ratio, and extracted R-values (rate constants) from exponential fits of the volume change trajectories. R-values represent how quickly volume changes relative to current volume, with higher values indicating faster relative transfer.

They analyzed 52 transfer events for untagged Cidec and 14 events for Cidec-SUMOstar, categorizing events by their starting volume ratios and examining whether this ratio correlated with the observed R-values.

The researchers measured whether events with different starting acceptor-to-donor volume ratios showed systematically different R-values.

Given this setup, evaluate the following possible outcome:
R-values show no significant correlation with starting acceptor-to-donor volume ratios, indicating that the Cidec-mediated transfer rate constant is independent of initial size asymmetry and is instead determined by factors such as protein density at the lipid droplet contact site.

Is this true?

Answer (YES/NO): YES